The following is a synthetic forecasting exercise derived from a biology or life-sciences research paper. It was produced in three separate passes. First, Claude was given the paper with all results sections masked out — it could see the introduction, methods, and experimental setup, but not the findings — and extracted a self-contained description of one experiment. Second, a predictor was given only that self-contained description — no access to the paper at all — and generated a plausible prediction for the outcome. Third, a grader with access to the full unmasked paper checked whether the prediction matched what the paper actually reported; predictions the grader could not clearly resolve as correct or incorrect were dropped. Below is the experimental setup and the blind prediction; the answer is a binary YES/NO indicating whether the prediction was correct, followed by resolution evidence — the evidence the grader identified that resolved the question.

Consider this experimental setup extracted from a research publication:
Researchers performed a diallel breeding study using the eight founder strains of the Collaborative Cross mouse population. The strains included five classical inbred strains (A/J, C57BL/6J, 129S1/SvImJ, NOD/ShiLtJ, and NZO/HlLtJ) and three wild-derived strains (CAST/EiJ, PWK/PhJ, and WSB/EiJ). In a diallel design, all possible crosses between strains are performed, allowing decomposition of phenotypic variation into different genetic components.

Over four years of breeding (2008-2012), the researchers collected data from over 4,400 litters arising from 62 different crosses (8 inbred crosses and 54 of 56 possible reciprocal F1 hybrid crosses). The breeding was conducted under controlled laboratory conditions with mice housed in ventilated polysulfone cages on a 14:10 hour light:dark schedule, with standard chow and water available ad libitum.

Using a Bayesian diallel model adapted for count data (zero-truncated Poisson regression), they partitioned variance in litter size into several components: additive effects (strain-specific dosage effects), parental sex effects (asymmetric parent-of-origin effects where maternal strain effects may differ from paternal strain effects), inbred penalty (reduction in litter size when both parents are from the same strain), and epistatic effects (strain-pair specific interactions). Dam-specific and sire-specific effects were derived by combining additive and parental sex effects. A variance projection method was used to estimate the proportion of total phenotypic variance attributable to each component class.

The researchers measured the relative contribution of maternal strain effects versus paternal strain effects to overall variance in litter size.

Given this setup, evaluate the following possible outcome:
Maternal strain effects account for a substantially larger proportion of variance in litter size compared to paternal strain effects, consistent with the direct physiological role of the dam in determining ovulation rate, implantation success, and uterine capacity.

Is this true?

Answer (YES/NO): YES